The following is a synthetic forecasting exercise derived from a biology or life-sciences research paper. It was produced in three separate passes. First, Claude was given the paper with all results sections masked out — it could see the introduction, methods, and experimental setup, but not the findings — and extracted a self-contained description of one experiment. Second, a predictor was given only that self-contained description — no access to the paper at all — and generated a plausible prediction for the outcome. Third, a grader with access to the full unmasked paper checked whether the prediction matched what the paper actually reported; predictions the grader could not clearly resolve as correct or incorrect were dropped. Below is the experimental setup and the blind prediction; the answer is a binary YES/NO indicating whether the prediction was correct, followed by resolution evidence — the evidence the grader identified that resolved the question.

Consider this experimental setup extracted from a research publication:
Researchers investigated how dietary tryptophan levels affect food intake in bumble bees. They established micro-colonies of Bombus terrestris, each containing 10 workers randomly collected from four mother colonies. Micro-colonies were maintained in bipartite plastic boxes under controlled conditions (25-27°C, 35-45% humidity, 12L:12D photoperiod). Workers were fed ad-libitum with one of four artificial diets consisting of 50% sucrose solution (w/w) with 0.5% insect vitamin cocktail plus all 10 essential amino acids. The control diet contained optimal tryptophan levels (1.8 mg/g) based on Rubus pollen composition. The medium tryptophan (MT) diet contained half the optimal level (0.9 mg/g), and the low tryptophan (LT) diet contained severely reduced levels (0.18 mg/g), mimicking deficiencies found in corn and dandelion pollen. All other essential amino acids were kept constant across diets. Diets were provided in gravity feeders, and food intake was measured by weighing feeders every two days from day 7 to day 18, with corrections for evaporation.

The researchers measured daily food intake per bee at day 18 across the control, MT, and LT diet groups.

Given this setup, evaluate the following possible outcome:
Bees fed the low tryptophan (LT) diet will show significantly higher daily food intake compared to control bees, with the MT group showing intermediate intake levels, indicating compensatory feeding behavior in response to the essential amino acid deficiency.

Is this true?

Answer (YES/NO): NO